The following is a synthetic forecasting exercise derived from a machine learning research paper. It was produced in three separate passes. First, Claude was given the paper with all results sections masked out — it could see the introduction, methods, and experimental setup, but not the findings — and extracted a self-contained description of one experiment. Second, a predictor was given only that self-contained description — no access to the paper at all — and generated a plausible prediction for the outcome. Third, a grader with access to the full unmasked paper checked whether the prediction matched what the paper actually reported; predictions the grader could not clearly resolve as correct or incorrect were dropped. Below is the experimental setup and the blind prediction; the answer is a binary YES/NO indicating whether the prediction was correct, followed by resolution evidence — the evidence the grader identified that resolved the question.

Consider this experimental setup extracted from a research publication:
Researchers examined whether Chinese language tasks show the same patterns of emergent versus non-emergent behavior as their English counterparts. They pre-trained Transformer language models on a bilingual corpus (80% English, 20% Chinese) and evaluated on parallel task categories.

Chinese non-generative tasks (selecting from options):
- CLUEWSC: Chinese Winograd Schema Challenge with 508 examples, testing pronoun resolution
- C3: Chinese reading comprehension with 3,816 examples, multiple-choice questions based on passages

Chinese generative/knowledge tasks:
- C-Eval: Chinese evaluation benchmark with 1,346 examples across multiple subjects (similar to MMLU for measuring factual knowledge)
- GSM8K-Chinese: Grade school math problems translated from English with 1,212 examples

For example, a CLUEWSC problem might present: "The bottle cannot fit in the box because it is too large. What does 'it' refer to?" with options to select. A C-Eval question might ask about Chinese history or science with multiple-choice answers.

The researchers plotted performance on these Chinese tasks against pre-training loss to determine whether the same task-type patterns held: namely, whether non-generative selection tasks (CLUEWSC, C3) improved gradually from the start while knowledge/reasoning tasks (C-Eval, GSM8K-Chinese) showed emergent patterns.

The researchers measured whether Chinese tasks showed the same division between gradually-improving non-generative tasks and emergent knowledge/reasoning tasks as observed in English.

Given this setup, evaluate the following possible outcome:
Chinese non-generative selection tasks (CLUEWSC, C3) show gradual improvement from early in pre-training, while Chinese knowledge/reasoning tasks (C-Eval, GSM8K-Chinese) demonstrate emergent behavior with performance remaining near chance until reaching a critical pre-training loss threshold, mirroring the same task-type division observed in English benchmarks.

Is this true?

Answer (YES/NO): YES